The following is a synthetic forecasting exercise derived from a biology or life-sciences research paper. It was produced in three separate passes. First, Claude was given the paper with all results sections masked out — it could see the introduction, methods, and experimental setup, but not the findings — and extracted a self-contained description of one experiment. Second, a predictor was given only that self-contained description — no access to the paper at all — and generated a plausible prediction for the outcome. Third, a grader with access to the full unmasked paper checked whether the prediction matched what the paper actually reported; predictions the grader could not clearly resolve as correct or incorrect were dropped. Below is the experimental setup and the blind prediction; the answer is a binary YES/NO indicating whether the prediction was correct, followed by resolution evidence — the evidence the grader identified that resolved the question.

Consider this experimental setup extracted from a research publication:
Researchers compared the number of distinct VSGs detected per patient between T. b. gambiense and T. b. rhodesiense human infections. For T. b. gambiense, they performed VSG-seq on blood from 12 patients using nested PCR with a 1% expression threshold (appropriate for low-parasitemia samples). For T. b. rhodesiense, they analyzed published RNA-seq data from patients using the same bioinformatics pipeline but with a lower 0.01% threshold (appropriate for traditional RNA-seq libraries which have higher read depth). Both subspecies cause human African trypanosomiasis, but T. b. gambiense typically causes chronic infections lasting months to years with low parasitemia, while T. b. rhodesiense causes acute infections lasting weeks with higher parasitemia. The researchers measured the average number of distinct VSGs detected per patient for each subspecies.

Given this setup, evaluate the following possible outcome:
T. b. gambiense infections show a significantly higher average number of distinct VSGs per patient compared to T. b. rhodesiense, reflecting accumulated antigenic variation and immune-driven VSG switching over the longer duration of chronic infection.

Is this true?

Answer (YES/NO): NO